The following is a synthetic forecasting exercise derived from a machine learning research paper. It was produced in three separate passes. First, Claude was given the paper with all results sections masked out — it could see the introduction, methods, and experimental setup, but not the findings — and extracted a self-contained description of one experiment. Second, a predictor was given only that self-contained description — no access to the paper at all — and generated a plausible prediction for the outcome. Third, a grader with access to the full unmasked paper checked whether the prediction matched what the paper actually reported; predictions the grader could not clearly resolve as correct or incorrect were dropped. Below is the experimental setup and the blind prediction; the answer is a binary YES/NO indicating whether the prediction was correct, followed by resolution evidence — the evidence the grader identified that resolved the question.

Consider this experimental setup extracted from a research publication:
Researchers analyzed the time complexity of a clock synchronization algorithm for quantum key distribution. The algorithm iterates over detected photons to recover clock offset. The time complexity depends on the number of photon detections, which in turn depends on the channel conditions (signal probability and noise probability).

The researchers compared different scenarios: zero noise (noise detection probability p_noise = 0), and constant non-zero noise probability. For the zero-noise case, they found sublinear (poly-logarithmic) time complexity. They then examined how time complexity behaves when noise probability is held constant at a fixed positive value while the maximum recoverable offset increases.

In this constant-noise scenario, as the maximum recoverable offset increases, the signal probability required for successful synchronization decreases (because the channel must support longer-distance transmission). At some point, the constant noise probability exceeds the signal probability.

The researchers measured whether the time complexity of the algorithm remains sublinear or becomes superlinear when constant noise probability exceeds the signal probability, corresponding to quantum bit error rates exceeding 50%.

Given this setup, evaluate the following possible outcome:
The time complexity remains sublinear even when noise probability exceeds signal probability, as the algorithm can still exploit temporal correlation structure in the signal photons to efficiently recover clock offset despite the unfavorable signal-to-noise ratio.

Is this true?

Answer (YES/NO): NO